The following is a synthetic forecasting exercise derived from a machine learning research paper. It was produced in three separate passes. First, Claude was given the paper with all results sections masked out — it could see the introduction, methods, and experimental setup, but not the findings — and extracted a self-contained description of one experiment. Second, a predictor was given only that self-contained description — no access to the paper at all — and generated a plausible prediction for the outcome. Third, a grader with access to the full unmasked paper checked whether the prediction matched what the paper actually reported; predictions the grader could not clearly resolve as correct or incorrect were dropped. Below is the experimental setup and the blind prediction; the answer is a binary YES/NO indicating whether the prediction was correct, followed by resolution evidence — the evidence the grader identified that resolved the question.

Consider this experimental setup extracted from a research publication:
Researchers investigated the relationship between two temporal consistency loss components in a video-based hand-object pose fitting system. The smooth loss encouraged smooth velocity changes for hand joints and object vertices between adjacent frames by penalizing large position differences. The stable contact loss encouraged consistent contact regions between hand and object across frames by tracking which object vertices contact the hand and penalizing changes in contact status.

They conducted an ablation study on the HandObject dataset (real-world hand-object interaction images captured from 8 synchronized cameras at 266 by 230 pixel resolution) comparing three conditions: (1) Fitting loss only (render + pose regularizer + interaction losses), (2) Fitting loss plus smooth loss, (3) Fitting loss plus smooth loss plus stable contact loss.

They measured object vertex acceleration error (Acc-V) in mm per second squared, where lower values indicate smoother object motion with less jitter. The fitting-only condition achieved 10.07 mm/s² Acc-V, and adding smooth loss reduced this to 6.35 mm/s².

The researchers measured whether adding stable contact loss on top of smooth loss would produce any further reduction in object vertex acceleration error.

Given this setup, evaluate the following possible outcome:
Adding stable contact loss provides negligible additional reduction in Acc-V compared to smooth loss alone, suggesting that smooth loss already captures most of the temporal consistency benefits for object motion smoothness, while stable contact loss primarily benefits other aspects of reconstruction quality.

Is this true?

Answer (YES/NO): NO